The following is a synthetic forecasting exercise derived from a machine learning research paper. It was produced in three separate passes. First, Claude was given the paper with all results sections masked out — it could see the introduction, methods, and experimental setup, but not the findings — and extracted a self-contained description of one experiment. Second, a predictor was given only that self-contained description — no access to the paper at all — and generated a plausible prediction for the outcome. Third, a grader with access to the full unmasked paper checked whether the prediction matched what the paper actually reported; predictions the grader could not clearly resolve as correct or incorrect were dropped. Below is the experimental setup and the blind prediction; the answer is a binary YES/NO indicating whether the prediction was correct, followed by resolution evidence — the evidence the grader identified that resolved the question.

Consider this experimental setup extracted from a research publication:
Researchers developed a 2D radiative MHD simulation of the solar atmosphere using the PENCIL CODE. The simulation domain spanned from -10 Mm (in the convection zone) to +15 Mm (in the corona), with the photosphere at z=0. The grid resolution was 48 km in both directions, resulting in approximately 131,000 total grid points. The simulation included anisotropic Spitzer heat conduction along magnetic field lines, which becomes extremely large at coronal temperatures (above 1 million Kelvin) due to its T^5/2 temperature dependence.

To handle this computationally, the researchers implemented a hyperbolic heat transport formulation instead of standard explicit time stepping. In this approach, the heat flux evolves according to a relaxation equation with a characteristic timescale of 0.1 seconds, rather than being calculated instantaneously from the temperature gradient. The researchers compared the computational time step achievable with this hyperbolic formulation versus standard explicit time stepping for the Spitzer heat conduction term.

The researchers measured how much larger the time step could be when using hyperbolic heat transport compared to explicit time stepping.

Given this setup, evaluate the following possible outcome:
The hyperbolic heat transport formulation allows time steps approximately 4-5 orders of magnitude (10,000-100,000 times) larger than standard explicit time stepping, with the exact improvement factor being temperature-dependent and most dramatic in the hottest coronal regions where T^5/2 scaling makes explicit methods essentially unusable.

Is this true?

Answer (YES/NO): NO